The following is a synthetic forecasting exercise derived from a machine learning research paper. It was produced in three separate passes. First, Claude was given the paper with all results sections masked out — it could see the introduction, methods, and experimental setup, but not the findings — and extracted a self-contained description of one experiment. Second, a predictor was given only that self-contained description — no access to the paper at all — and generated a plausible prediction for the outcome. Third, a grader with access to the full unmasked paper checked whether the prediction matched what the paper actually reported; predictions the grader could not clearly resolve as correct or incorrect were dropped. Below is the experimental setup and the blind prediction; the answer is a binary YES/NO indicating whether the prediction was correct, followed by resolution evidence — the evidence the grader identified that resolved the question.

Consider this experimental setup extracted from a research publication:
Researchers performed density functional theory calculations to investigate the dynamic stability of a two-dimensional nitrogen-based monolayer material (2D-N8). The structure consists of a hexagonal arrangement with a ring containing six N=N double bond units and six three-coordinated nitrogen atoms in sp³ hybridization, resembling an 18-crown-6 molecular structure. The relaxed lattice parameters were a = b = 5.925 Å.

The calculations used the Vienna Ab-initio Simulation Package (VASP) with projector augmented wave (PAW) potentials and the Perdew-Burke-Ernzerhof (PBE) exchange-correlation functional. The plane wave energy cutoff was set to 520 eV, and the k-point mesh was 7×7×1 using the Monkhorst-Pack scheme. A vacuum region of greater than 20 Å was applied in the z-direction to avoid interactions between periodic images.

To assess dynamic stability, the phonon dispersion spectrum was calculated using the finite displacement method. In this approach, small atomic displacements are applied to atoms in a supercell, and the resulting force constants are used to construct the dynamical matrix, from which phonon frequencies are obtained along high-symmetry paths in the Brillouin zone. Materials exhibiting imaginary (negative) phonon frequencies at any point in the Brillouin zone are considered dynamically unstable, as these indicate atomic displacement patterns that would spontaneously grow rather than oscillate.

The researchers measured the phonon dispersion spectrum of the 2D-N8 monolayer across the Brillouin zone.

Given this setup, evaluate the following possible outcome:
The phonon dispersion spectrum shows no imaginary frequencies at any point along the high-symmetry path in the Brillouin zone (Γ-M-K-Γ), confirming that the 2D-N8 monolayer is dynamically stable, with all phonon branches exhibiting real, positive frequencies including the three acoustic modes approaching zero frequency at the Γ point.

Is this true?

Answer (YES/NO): NO